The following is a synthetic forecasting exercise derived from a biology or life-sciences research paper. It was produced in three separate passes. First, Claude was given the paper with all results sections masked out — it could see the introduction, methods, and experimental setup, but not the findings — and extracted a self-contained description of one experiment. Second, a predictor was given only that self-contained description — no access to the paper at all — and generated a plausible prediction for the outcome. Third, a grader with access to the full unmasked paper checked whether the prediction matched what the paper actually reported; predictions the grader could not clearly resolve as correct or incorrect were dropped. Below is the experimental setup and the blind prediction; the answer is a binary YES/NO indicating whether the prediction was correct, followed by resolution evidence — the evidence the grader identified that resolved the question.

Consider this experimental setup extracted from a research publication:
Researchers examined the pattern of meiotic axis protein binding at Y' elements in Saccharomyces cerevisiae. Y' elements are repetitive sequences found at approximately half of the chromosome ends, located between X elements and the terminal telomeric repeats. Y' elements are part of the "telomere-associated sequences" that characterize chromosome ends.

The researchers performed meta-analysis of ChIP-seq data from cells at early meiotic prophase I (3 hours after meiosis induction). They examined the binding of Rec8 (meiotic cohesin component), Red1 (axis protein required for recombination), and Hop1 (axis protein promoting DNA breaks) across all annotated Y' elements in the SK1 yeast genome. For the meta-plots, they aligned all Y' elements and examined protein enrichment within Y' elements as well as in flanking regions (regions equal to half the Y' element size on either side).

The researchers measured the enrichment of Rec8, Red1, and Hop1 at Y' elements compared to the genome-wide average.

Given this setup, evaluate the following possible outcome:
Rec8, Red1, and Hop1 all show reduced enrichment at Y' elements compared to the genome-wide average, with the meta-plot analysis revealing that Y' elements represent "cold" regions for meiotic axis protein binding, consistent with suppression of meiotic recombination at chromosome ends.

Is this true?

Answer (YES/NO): NO